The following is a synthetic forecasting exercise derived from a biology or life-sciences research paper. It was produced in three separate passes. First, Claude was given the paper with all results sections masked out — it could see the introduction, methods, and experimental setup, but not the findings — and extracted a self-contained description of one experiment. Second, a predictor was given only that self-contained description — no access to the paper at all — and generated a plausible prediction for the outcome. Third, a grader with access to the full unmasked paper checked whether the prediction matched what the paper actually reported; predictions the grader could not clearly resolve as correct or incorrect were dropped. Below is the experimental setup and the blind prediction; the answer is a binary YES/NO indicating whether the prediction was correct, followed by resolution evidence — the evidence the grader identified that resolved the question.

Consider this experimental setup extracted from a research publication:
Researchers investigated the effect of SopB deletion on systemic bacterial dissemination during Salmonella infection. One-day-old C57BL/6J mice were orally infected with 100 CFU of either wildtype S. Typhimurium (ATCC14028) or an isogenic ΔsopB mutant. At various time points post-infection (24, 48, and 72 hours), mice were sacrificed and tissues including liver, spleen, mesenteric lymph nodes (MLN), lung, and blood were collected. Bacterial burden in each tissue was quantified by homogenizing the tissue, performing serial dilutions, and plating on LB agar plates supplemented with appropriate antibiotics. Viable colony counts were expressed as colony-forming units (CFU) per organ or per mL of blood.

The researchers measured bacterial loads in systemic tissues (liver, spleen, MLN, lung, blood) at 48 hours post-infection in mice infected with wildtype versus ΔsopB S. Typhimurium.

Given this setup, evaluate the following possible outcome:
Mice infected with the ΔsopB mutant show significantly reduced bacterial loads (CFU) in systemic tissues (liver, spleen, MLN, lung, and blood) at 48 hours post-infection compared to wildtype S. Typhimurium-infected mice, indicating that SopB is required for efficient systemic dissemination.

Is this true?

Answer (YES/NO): NO